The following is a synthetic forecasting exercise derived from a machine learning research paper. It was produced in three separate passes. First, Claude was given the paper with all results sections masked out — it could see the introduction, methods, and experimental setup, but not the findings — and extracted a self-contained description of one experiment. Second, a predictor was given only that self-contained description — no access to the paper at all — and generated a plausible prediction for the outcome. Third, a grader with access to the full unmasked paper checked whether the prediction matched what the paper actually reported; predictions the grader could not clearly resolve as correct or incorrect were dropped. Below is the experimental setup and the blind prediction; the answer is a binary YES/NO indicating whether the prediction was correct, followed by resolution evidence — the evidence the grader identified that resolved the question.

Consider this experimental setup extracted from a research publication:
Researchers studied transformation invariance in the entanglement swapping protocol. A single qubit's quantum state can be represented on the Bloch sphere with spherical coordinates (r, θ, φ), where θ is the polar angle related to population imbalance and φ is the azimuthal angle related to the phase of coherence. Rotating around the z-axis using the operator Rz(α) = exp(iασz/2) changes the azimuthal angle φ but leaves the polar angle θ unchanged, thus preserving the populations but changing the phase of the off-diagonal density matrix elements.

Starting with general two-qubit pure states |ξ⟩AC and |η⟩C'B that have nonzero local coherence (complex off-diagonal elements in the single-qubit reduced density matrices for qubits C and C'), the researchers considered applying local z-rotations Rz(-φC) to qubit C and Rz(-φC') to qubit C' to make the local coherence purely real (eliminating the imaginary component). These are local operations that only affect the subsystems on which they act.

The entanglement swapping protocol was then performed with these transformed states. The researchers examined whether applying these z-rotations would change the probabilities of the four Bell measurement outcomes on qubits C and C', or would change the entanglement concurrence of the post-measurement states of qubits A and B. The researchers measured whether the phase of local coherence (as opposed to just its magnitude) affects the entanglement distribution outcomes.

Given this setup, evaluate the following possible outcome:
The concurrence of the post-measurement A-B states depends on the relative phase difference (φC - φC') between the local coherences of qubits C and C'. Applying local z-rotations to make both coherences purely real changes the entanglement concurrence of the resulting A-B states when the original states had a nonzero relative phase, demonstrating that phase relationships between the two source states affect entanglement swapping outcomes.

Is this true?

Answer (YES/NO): NO